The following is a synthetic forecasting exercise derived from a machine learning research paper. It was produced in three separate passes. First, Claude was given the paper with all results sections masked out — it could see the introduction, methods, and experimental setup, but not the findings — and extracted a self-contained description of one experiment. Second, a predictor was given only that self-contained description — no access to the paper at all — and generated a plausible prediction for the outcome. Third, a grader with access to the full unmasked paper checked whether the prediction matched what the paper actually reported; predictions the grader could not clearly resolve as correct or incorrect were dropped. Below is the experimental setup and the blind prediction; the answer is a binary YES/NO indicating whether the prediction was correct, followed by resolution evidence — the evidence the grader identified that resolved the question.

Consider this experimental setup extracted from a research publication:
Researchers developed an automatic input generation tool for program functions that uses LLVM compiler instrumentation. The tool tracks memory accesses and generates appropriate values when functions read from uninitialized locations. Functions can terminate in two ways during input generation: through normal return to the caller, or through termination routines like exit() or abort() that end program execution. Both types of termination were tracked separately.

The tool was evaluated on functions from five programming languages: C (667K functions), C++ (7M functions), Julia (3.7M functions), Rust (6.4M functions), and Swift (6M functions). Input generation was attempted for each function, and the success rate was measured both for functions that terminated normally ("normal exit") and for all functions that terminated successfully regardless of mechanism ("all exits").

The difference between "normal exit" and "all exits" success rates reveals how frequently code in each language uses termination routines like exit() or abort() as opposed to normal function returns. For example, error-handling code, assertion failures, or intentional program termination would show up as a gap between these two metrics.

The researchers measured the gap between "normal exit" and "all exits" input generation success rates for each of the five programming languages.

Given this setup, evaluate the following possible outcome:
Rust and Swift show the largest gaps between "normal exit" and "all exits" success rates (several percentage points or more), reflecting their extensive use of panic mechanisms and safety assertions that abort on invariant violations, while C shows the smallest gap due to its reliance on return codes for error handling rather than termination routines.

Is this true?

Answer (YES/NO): NO